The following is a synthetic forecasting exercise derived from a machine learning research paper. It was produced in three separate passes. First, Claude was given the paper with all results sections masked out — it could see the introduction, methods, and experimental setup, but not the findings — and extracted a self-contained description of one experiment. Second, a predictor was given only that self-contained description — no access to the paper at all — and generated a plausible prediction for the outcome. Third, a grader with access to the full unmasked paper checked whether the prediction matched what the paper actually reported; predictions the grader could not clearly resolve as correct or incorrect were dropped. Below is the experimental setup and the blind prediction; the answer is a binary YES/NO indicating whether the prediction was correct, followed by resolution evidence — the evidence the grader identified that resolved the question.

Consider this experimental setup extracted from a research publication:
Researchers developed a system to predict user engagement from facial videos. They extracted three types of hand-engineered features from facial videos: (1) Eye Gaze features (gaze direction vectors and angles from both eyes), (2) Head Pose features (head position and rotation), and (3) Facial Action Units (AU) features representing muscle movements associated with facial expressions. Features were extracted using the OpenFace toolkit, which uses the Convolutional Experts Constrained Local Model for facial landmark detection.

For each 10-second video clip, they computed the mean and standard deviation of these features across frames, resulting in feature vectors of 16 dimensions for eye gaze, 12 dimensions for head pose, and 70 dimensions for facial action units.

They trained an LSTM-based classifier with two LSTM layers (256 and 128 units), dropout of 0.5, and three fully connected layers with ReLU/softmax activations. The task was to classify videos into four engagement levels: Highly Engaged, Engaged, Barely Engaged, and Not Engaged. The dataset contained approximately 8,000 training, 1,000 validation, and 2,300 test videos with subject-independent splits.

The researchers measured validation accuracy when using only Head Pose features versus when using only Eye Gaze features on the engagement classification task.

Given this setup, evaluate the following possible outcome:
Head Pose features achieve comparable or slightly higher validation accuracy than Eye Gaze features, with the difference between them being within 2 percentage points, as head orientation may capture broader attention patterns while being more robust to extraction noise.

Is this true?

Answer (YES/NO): NO